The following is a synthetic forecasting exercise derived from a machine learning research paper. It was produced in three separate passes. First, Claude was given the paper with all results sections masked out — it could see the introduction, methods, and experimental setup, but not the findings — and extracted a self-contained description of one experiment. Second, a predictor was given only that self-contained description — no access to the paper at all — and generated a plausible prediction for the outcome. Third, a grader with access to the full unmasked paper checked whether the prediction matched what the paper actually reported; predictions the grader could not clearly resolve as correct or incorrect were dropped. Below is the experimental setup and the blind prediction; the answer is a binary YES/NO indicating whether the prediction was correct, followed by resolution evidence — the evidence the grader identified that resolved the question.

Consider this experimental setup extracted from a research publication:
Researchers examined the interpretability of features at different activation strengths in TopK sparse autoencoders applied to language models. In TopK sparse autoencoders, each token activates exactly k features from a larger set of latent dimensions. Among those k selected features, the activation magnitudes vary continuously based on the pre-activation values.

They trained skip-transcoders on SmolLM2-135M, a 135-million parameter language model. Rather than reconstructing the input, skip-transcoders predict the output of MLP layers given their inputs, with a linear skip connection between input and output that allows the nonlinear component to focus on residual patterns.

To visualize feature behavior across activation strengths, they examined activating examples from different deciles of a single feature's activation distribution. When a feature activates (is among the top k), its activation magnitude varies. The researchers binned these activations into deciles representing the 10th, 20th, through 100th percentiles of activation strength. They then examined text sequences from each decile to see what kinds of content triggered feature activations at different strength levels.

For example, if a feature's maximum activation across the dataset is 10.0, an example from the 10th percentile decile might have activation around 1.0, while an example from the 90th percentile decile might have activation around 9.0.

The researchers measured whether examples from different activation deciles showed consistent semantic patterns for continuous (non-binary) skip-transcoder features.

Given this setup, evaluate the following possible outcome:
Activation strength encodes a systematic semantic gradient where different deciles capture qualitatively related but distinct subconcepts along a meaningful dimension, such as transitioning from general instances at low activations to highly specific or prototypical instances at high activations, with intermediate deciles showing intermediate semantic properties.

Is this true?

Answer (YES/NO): NO